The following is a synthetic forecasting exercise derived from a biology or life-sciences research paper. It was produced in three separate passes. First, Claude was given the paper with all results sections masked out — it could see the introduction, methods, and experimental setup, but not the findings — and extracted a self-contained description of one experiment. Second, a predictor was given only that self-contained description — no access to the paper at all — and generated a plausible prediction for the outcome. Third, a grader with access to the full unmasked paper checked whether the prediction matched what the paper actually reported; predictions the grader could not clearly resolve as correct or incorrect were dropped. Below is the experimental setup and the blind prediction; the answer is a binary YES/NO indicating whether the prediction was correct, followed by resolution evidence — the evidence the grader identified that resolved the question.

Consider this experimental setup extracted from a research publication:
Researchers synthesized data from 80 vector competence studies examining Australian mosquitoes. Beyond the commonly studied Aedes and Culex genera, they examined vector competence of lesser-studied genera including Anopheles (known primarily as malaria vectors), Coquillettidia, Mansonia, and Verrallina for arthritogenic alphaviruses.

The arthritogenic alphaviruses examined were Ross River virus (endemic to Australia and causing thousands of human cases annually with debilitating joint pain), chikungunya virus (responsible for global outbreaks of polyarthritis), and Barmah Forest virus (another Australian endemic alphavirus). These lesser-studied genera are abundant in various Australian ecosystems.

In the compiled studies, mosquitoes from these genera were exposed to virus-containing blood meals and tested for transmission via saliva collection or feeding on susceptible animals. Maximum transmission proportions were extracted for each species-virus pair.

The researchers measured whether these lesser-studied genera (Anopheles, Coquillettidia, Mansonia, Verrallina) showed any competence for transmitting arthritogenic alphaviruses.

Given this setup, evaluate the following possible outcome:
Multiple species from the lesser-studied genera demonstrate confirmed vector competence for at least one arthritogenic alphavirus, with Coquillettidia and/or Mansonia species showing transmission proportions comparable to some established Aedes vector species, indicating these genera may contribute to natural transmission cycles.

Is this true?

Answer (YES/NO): YES